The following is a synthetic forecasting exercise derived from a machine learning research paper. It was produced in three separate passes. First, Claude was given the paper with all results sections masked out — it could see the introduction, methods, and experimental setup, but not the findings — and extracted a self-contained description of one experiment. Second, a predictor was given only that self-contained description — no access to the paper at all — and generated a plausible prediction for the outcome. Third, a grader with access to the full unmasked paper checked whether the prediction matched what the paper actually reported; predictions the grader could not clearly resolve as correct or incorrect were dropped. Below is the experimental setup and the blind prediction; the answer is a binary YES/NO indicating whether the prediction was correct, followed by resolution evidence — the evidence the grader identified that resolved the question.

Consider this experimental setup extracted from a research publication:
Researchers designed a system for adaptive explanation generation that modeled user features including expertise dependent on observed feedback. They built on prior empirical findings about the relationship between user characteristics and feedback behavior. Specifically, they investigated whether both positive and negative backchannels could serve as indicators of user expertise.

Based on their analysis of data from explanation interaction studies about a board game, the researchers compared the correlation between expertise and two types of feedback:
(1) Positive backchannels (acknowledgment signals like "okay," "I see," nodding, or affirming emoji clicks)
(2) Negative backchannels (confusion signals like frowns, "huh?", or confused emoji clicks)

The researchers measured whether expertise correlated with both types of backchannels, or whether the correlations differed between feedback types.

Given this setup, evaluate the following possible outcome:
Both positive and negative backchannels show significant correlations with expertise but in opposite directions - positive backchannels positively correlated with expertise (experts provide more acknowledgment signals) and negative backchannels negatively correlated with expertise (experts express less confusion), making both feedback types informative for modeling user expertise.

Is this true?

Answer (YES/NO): NO